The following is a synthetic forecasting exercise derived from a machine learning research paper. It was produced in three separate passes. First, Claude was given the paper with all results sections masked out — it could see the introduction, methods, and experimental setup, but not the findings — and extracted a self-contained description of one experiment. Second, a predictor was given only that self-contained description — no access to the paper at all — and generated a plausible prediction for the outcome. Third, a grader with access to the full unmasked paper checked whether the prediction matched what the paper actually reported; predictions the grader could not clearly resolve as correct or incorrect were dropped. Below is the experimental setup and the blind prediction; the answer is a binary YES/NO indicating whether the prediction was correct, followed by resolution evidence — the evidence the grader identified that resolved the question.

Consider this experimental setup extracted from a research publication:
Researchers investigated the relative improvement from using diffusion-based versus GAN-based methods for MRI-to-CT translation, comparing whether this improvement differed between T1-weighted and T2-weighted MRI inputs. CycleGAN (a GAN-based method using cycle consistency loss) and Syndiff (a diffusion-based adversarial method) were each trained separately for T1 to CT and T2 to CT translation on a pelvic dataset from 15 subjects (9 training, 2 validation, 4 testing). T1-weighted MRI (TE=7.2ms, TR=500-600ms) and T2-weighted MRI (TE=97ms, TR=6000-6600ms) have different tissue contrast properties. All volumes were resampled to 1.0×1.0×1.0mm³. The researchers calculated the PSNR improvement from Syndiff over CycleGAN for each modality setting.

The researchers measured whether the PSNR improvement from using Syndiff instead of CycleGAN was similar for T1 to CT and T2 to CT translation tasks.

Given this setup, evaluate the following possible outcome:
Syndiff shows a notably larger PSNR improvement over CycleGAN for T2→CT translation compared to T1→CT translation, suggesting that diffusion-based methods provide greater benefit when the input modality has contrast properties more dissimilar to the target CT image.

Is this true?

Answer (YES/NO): NO